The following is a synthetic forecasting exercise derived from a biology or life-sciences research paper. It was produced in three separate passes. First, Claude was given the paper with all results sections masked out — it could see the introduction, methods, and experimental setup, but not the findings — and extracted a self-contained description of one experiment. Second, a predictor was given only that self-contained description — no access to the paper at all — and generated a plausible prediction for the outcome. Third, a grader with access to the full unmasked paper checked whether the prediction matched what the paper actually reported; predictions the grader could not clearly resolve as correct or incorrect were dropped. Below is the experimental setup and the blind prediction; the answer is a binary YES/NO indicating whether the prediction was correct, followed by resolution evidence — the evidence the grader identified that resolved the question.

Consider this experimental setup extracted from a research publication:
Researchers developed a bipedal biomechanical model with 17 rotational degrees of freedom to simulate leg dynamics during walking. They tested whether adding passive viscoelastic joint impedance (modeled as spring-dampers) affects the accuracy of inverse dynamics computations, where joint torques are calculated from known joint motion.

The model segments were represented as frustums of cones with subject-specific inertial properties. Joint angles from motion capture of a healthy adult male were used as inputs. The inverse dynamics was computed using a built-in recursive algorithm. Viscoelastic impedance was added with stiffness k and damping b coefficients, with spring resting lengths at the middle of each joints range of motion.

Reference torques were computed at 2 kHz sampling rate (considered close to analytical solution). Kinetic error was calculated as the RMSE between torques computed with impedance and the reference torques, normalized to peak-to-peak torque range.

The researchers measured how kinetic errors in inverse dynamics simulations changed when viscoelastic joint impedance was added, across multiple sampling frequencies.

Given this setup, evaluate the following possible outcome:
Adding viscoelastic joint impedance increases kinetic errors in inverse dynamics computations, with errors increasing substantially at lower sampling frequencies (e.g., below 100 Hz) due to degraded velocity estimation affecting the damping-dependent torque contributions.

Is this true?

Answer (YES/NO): NO